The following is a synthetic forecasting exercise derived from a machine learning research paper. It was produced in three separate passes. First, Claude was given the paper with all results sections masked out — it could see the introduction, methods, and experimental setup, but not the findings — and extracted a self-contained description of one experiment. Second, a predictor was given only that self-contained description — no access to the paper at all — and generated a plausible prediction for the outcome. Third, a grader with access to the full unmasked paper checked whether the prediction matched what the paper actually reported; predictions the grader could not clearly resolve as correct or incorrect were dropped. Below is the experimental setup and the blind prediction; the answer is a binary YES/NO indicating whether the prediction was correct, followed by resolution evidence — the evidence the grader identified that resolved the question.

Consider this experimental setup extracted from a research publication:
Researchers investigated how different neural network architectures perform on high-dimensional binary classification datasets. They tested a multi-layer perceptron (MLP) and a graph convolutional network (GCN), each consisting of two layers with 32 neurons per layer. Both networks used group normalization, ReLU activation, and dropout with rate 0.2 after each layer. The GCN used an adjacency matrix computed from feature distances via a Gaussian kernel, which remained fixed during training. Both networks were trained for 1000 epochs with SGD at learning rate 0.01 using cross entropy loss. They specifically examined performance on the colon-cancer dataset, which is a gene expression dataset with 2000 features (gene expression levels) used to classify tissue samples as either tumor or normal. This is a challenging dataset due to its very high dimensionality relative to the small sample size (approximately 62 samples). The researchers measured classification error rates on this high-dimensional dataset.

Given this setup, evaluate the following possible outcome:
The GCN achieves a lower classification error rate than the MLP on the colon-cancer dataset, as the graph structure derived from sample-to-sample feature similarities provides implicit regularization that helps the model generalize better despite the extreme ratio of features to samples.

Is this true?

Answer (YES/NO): NO